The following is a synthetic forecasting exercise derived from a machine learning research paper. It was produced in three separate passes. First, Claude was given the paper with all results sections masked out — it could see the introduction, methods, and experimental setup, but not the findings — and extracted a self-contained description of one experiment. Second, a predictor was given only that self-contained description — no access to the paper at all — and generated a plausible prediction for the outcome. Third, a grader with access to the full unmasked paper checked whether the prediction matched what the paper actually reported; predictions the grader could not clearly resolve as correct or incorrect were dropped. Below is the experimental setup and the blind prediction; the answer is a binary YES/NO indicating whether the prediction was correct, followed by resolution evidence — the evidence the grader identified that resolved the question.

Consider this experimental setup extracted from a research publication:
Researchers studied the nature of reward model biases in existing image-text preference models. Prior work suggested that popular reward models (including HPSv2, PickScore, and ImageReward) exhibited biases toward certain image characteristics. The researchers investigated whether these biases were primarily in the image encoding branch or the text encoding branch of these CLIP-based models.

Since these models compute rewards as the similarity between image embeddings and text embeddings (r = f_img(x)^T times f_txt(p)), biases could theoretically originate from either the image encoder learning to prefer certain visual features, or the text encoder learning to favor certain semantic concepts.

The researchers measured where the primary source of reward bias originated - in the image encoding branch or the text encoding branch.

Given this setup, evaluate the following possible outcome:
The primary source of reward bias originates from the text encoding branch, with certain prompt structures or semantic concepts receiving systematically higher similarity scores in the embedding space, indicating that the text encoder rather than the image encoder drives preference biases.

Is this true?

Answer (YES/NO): NO